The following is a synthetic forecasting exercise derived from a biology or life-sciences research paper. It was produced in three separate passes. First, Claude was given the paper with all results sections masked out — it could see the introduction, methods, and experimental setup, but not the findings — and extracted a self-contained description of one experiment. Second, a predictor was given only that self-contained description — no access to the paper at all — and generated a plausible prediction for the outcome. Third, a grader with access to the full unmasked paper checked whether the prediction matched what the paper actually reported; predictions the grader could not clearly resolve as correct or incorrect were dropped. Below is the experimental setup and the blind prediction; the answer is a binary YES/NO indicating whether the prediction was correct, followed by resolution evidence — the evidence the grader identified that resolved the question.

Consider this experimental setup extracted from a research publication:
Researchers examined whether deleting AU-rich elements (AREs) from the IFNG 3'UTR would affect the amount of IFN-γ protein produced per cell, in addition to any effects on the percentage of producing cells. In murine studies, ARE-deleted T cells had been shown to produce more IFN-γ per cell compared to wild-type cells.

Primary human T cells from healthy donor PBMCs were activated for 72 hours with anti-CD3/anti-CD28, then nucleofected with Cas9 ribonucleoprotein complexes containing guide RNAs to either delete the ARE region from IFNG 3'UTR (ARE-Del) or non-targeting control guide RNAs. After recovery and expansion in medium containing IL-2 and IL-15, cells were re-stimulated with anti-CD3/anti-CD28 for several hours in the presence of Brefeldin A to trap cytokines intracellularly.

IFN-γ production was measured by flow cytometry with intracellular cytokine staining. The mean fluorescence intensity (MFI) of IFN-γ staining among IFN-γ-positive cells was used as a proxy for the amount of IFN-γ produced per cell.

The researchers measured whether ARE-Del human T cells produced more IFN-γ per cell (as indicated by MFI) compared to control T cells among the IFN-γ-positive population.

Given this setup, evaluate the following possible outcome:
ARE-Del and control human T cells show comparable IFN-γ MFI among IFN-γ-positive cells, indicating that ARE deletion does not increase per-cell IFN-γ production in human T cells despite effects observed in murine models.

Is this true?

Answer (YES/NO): YES